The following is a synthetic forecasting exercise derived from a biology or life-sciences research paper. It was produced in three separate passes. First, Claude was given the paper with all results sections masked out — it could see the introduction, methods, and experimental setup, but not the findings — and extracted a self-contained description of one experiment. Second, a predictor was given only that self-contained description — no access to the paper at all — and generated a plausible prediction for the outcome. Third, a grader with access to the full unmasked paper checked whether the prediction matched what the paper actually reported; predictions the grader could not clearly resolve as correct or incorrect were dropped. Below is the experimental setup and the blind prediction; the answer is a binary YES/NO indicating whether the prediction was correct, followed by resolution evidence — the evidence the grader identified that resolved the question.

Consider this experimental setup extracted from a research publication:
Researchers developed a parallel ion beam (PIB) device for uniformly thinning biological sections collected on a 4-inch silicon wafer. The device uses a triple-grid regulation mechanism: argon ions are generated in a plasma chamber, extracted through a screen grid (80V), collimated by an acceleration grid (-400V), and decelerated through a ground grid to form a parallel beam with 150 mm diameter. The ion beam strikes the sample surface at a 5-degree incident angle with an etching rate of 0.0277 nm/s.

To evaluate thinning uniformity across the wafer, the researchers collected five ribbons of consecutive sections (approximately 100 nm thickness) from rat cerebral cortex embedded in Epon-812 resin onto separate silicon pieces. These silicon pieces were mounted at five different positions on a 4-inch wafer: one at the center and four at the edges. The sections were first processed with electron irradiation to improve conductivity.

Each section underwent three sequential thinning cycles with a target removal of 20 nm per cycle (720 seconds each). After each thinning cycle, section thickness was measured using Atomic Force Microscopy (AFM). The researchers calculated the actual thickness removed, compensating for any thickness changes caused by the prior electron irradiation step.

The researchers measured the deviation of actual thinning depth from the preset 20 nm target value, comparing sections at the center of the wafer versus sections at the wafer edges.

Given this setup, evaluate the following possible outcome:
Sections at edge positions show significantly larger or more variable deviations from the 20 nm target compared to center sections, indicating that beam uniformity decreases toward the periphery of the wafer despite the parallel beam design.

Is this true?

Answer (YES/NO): YES